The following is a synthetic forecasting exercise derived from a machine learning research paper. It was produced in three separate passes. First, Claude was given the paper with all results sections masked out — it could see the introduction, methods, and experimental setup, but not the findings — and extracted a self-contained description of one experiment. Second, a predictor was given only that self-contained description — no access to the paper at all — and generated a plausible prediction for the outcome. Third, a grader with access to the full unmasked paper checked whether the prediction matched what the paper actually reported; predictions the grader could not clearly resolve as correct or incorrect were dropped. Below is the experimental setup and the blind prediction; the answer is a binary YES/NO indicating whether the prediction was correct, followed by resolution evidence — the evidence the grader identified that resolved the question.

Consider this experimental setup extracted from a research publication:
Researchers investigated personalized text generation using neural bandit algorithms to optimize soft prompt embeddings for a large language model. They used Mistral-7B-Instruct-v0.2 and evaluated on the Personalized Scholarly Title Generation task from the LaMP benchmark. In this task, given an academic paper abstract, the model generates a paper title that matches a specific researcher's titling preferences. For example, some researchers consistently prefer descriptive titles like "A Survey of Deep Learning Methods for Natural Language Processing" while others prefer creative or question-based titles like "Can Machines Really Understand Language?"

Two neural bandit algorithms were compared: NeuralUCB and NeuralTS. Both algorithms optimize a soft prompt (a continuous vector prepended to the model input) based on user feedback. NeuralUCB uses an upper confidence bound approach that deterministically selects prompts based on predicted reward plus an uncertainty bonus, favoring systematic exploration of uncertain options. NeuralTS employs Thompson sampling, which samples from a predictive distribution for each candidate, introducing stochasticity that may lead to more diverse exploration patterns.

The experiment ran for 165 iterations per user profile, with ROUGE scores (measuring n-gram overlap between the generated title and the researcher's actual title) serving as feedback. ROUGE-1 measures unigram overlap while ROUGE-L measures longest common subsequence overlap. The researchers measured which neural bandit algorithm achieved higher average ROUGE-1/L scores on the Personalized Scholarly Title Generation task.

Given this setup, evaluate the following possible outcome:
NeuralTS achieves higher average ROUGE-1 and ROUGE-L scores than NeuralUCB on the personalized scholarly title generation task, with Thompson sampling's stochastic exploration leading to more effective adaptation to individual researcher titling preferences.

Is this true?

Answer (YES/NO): NO